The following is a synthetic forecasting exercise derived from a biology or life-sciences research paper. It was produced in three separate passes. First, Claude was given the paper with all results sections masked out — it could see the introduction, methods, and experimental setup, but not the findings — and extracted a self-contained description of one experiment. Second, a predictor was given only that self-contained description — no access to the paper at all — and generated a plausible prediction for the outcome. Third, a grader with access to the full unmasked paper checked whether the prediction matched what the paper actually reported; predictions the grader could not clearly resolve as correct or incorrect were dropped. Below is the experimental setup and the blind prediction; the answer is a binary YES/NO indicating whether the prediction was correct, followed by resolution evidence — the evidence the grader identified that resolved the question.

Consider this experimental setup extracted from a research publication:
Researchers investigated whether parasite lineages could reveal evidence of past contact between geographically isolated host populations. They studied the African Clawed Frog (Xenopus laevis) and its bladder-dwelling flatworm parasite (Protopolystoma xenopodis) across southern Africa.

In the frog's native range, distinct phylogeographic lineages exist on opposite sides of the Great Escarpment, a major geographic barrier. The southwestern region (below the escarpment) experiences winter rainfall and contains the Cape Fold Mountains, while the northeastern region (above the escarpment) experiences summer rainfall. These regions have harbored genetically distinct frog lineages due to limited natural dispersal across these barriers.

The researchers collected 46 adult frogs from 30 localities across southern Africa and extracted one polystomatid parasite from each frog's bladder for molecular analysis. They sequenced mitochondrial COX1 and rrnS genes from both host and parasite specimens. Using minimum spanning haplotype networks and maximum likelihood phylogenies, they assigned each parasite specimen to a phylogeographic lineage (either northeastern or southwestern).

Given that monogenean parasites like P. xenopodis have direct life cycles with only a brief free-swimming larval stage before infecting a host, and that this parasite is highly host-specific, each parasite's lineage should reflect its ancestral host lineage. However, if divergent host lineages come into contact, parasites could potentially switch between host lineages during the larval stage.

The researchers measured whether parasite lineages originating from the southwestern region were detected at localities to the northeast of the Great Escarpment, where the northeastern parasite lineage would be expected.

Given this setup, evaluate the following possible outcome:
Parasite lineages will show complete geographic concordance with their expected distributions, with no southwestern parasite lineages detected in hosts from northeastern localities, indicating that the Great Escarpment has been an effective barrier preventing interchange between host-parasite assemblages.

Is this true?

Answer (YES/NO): NO